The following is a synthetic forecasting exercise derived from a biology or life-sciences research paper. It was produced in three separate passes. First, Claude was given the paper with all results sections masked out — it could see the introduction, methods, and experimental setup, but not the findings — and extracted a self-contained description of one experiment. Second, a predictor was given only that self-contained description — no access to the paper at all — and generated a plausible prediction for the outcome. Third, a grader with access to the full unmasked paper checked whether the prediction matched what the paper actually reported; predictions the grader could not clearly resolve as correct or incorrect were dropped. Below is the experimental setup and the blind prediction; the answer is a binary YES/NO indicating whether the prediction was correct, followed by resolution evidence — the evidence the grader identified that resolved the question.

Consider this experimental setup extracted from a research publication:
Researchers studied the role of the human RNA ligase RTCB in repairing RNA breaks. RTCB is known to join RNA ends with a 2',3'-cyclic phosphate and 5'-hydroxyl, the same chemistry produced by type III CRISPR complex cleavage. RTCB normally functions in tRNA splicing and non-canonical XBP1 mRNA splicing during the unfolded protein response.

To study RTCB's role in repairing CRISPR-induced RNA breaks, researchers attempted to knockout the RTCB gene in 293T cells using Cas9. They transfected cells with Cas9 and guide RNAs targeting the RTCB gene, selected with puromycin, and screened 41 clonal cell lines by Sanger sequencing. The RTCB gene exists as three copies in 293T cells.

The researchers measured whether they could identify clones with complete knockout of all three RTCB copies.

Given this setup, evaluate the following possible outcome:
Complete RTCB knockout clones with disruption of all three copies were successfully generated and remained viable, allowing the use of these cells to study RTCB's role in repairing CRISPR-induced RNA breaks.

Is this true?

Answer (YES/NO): NO